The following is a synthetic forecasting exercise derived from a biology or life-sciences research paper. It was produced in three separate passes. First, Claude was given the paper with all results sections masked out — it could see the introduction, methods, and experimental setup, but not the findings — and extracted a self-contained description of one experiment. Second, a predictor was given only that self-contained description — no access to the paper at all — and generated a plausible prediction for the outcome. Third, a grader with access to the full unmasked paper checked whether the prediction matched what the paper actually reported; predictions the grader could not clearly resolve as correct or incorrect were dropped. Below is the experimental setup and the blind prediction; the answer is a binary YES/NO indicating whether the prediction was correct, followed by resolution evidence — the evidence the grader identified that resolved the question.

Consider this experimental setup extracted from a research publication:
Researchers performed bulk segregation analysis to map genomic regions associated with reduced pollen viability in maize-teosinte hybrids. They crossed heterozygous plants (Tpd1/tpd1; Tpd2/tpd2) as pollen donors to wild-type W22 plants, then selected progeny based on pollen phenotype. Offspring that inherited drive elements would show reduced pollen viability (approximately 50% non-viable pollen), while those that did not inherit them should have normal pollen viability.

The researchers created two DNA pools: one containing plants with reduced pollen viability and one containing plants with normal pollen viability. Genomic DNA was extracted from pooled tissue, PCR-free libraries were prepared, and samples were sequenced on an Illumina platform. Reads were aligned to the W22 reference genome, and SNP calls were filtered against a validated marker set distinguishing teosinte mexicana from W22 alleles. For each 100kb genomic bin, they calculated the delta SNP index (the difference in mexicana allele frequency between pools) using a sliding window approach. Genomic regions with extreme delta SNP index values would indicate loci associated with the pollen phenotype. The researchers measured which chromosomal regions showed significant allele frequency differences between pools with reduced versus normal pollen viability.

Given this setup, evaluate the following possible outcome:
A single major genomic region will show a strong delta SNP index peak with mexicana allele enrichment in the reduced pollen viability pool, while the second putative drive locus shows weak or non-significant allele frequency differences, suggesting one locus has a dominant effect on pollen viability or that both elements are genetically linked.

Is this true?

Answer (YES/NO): NO